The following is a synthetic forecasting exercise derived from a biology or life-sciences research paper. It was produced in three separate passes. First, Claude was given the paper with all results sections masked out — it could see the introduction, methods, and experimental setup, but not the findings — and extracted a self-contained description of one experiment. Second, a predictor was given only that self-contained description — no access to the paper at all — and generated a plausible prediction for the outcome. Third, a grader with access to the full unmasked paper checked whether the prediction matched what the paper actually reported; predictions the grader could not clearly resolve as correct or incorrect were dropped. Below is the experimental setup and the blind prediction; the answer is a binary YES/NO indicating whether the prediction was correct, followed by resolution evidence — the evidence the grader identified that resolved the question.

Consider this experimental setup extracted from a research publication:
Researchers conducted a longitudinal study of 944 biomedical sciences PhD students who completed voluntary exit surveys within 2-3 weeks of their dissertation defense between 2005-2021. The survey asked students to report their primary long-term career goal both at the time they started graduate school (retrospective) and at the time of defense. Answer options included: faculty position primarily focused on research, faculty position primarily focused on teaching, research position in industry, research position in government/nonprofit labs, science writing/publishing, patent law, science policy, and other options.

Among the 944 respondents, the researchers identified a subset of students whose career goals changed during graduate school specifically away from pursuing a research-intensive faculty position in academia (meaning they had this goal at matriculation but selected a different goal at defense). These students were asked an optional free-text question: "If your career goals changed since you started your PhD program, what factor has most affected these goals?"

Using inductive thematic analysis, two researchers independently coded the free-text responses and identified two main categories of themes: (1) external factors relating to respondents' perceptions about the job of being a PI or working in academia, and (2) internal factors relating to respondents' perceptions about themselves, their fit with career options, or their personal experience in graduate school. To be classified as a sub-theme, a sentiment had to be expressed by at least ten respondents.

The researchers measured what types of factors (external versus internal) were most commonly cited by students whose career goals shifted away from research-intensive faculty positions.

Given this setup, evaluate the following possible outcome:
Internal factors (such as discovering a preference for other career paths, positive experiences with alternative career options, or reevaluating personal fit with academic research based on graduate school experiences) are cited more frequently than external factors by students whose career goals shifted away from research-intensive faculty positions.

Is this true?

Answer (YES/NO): NO